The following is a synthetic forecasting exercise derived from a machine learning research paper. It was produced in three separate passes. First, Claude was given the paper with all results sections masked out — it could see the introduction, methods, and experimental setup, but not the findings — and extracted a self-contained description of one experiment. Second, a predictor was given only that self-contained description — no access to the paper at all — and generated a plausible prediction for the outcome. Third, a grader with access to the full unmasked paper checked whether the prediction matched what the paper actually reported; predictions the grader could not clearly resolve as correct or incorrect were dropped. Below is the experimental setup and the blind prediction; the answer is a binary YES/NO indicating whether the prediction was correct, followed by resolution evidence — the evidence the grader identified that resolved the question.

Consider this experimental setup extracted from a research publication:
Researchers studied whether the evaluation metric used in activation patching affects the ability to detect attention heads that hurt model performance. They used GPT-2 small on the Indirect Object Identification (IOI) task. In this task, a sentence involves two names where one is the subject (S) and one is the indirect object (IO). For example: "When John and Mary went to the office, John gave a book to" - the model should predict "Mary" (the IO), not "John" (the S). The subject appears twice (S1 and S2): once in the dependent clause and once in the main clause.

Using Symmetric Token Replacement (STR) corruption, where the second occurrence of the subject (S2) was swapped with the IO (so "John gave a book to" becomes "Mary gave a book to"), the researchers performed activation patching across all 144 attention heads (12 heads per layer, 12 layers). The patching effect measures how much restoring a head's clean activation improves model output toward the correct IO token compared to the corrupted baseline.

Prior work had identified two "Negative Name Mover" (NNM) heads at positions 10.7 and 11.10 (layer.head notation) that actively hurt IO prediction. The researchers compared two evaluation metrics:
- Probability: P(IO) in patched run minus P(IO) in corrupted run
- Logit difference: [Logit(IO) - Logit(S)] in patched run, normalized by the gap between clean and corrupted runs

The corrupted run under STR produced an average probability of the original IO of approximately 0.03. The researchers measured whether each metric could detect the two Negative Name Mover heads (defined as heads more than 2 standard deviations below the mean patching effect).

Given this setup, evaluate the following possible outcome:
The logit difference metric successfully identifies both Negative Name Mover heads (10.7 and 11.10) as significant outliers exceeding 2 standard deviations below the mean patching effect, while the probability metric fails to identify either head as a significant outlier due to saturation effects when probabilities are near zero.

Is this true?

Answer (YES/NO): NO